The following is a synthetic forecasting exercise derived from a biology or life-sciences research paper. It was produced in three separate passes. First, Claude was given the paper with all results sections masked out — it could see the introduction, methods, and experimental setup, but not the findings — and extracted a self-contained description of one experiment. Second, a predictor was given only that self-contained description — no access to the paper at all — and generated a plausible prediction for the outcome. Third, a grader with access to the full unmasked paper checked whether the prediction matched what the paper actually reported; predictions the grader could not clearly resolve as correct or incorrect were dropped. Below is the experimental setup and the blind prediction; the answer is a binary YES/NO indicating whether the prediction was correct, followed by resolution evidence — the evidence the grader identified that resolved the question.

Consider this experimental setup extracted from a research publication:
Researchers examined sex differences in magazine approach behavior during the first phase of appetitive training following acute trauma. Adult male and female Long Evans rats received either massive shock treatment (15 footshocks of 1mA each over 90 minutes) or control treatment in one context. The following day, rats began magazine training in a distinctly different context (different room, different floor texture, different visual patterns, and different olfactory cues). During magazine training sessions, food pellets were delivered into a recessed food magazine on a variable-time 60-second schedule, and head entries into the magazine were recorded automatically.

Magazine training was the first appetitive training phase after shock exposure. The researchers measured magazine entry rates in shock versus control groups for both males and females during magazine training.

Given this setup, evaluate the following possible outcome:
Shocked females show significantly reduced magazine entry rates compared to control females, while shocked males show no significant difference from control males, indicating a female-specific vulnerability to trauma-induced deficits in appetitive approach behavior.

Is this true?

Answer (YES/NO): NO